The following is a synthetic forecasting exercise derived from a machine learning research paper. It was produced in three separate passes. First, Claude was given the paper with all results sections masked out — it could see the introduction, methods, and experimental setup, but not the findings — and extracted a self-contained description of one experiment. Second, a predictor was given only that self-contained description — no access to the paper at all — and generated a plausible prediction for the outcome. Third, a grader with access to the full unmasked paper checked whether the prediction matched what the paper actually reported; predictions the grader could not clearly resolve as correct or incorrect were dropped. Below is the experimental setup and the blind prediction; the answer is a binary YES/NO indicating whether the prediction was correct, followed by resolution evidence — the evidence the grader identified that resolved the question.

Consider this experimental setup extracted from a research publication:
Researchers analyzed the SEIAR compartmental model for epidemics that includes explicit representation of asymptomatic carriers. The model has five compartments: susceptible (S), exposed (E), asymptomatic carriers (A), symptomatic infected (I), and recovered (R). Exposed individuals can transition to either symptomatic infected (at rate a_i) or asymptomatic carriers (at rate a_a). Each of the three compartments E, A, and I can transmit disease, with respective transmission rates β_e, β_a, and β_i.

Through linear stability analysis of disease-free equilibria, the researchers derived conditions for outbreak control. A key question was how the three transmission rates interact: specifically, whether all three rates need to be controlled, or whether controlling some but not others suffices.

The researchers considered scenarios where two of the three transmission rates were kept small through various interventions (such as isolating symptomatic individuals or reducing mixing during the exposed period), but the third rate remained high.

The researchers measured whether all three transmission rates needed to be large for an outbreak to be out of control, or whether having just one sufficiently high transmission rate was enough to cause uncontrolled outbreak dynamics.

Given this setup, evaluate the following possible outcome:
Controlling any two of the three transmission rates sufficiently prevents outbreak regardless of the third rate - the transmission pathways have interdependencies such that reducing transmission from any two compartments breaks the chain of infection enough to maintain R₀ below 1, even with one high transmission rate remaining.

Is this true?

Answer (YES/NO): NO